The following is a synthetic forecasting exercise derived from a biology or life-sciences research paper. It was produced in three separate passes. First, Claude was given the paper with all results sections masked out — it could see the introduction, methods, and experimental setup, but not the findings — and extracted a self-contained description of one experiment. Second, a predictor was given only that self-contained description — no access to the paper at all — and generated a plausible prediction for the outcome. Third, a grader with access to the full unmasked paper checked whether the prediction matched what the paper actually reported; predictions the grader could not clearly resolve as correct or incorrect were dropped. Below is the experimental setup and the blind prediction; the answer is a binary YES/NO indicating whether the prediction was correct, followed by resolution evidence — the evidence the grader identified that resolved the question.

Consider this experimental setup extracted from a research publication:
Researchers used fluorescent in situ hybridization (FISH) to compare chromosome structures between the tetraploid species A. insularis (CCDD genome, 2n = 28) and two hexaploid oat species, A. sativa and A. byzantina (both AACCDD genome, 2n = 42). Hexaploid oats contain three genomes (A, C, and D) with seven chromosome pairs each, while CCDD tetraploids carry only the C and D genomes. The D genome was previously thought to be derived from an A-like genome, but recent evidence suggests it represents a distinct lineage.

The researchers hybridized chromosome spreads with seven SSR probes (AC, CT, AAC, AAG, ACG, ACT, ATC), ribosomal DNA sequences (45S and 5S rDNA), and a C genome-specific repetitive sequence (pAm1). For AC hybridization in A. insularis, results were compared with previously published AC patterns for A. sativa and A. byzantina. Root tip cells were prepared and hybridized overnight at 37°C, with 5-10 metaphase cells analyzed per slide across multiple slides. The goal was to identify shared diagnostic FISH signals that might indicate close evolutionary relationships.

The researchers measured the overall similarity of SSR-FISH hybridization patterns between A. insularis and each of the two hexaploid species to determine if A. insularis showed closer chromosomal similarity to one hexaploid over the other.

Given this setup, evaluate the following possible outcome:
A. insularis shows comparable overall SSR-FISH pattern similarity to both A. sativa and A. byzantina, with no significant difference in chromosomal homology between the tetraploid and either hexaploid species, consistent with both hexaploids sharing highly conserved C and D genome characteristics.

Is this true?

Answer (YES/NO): NO